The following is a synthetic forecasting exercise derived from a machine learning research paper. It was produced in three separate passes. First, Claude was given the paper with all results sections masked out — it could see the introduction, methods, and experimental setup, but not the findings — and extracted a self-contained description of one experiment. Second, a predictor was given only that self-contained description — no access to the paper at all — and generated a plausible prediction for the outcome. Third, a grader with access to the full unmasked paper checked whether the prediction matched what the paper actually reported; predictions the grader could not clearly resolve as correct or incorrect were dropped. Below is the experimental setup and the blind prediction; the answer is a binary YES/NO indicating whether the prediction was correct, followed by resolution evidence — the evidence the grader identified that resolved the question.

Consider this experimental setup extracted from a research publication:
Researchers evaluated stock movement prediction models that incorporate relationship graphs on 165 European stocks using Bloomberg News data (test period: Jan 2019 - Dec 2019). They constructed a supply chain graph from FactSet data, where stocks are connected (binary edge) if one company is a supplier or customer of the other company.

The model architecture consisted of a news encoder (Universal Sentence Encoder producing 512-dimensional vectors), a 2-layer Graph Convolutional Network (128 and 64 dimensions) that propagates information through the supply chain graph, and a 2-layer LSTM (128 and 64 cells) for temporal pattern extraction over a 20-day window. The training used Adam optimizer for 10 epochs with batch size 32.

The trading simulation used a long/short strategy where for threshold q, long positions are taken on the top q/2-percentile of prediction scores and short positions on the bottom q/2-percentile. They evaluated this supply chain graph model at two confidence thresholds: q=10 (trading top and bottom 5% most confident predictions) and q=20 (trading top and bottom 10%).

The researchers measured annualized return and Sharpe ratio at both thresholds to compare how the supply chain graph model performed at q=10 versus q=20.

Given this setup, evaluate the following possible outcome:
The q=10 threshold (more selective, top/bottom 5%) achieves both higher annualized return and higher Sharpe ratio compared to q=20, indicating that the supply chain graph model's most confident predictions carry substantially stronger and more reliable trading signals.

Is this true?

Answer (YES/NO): YES